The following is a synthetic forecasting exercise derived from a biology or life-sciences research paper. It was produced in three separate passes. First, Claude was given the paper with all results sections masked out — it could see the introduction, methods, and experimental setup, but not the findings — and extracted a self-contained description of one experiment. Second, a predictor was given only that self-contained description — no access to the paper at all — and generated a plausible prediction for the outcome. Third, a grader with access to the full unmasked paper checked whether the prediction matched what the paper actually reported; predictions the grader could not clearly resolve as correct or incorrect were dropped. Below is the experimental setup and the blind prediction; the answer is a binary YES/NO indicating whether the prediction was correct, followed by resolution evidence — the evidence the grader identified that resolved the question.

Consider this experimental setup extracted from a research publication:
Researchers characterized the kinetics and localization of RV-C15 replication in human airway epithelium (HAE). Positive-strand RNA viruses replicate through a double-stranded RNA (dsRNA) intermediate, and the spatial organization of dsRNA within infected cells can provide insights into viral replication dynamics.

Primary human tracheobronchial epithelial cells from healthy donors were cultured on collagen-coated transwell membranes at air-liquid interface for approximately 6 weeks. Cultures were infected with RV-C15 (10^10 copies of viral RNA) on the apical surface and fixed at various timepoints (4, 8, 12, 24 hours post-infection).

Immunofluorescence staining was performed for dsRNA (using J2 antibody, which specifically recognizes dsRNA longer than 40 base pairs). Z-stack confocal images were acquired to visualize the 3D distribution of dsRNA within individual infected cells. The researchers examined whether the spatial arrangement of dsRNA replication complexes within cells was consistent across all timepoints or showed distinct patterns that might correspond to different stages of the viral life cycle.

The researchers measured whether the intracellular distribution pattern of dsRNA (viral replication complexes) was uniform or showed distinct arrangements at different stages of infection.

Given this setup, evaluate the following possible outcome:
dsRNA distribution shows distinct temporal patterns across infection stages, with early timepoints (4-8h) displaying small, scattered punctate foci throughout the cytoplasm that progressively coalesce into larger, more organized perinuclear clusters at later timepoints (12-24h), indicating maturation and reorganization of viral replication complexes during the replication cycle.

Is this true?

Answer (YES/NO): NO